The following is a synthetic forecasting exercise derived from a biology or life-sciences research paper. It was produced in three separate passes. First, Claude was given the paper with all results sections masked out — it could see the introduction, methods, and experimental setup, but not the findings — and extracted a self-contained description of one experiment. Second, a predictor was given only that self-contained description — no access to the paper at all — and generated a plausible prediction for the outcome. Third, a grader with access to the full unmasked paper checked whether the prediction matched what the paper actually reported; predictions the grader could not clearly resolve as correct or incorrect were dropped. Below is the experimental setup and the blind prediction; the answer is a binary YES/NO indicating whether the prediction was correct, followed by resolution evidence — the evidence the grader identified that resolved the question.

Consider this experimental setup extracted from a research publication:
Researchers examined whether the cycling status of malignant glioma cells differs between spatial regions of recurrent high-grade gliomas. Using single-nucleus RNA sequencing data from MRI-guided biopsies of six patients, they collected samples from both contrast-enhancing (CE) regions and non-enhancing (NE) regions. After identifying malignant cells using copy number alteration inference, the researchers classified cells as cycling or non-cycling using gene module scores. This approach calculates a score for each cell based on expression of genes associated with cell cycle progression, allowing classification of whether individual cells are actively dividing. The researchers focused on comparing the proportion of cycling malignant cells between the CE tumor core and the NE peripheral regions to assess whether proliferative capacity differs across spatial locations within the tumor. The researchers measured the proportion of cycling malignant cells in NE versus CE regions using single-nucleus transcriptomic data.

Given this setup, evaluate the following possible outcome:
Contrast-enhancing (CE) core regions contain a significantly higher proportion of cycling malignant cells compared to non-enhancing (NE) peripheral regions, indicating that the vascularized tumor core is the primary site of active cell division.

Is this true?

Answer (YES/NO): NO